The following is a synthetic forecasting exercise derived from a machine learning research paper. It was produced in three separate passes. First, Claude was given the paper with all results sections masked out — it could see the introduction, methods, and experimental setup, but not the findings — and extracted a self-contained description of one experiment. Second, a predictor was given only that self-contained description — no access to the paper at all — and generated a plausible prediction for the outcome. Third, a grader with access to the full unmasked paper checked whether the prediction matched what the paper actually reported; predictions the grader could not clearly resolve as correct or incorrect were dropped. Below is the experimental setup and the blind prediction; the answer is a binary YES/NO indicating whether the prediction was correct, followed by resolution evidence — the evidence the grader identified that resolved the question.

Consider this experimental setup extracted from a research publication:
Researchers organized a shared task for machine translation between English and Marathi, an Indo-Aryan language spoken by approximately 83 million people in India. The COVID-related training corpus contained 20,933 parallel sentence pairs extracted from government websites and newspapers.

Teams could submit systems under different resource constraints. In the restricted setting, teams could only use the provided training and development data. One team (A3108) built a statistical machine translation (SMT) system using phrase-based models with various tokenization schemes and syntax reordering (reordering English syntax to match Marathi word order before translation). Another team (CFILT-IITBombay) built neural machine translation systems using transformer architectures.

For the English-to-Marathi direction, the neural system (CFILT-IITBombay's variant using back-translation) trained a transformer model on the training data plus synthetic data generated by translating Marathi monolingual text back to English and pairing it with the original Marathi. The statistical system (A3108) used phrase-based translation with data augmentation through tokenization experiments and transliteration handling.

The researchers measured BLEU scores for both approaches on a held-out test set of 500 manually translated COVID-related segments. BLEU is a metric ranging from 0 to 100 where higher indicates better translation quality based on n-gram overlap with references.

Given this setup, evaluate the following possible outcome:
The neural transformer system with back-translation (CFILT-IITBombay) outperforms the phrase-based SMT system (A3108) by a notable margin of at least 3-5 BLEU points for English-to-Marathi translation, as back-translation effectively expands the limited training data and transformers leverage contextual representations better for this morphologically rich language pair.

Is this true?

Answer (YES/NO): NO